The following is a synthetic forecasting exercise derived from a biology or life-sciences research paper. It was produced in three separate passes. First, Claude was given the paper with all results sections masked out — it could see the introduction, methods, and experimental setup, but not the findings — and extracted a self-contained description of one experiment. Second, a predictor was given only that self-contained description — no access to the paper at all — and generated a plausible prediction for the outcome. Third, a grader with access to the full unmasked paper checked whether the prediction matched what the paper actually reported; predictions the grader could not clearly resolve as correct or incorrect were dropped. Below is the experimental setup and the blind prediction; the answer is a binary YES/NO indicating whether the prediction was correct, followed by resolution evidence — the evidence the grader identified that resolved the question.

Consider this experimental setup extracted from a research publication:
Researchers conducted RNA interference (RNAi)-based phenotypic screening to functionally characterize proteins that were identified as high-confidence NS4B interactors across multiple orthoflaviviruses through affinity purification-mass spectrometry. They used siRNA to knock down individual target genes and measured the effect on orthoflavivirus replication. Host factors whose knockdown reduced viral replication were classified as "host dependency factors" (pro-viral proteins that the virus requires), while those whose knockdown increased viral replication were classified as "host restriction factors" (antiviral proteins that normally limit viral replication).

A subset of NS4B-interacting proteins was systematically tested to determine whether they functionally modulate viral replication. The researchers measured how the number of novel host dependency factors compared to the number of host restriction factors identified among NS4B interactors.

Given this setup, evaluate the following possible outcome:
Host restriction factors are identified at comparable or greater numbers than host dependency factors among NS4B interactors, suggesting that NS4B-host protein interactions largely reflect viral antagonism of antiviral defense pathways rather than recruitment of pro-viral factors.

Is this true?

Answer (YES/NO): YES